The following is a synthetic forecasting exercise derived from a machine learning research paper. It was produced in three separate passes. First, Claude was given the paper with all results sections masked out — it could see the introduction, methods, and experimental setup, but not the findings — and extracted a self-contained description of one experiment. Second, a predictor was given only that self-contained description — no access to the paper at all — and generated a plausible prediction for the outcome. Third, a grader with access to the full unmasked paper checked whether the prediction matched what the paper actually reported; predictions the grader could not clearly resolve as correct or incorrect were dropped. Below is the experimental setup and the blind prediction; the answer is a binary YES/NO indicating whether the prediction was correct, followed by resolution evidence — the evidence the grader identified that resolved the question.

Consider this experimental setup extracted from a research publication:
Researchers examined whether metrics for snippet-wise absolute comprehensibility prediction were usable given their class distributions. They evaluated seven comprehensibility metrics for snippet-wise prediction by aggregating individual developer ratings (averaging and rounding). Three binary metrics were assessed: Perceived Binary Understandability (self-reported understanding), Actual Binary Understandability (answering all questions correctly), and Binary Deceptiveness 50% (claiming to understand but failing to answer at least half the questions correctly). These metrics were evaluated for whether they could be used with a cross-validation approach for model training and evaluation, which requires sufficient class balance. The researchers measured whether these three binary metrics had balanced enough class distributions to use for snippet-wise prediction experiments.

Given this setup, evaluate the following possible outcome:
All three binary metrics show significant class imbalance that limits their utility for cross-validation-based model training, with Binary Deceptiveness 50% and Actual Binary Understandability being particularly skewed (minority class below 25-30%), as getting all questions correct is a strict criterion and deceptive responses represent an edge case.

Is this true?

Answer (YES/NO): YES